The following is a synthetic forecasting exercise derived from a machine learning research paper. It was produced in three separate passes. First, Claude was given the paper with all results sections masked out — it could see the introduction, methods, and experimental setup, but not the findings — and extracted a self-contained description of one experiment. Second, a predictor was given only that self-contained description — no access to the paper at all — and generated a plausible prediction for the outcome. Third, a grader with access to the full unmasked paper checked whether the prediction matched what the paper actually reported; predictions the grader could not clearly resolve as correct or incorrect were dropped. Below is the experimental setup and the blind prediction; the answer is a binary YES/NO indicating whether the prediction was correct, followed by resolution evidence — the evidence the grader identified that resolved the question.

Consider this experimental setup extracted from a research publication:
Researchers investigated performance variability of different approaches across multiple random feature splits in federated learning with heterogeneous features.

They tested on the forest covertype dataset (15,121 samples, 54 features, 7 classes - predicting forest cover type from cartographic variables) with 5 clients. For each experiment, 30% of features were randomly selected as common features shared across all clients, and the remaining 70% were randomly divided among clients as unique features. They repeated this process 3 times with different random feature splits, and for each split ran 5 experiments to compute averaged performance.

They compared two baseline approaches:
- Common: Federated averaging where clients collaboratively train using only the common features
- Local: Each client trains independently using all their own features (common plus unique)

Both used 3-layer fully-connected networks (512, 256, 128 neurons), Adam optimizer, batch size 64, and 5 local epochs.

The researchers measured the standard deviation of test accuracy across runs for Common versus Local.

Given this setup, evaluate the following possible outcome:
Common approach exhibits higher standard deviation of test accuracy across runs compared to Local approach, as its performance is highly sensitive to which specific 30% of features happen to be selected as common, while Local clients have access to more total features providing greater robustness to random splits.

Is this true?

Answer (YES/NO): YES